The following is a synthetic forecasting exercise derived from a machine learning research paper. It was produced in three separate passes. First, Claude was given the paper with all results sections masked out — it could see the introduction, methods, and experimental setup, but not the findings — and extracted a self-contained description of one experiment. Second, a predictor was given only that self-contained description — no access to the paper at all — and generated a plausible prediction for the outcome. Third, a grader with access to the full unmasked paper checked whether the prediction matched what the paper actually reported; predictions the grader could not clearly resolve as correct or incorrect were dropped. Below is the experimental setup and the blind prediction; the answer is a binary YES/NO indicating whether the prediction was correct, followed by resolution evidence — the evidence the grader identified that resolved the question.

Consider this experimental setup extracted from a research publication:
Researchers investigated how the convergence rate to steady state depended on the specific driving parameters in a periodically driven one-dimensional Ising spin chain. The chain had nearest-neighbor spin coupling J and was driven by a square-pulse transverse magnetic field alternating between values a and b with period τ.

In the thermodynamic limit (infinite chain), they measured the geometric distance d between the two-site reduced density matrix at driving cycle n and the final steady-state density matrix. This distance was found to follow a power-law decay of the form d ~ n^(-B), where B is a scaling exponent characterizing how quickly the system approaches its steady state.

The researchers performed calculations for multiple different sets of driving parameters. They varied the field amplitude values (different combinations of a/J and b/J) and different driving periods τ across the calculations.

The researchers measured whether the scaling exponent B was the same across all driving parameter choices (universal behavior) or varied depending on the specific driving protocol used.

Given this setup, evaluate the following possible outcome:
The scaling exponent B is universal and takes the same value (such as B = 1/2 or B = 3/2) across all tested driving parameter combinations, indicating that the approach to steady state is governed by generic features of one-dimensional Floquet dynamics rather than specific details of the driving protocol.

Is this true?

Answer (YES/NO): NO